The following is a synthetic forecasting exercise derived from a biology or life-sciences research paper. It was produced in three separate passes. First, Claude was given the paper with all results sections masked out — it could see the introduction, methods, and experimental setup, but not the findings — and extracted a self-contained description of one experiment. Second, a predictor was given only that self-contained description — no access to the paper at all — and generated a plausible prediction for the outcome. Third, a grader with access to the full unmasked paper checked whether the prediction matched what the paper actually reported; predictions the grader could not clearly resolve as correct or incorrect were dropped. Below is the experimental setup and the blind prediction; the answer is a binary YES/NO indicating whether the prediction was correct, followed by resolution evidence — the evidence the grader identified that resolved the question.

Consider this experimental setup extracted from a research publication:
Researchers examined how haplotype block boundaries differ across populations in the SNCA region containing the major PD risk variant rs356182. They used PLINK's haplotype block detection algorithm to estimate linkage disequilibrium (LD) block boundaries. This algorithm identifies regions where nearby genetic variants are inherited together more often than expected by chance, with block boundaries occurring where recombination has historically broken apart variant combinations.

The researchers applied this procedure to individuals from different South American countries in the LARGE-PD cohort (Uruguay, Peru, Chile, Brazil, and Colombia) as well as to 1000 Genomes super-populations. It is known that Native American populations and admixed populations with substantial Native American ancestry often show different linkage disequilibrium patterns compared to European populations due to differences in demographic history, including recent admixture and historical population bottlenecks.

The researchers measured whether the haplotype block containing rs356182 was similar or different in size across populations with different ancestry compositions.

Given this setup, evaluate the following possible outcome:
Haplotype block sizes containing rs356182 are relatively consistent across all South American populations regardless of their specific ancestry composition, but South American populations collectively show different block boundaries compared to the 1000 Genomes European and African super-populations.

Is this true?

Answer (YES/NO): NO